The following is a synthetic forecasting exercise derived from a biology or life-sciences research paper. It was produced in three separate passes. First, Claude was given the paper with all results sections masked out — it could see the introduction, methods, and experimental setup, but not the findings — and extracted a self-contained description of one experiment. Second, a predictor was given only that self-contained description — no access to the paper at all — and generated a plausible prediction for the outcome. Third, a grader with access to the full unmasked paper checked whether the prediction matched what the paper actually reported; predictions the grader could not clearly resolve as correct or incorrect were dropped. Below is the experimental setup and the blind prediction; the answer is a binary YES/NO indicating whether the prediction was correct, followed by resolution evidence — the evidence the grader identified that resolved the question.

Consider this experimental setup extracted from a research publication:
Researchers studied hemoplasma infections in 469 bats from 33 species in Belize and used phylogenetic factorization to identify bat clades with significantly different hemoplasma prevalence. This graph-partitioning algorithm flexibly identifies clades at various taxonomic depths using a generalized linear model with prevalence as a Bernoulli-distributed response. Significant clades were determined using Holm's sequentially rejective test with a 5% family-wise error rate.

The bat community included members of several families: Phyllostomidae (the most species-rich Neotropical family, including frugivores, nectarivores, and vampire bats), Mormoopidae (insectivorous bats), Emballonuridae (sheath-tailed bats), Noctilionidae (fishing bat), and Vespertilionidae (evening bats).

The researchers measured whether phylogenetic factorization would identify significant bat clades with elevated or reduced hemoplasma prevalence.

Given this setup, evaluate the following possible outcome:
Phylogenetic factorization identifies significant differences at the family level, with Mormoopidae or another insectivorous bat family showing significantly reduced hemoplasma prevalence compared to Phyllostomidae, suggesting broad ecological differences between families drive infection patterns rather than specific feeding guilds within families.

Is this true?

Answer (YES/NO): YES